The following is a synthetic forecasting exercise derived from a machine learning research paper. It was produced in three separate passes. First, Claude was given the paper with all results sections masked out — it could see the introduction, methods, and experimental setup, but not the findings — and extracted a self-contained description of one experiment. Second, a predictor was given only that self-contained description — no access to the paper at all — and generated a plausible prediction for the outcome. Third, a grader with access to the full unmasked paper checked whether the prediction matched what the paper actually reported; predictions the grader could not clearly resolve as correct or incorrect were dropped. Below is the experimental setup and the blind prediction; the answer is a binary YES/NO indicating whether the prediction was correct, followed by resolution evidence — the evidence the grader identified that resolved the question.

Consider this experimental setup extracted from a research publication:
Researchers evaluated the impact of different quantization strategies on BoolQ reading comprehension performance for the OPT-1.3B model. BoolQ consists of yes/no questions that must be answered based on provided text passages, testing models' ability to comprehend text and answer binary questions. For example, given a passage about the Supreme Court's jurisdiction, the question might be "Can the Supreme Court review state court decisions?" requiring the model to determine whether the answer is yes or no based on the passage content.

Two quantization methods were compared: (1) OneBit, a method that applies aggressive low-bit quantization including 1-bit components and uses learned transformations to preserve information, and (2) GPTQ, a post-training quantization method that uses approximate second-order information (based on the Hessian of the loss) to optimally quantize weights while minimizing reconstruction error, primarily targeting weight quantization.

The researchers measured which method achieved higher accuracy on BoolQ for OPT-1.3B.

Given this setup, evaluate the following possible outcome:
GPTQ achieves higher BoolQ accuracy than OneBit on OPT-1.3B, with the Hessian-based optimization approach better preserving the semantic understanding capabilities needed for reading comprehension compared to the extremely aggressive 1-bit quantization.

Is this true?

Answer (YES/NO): NO